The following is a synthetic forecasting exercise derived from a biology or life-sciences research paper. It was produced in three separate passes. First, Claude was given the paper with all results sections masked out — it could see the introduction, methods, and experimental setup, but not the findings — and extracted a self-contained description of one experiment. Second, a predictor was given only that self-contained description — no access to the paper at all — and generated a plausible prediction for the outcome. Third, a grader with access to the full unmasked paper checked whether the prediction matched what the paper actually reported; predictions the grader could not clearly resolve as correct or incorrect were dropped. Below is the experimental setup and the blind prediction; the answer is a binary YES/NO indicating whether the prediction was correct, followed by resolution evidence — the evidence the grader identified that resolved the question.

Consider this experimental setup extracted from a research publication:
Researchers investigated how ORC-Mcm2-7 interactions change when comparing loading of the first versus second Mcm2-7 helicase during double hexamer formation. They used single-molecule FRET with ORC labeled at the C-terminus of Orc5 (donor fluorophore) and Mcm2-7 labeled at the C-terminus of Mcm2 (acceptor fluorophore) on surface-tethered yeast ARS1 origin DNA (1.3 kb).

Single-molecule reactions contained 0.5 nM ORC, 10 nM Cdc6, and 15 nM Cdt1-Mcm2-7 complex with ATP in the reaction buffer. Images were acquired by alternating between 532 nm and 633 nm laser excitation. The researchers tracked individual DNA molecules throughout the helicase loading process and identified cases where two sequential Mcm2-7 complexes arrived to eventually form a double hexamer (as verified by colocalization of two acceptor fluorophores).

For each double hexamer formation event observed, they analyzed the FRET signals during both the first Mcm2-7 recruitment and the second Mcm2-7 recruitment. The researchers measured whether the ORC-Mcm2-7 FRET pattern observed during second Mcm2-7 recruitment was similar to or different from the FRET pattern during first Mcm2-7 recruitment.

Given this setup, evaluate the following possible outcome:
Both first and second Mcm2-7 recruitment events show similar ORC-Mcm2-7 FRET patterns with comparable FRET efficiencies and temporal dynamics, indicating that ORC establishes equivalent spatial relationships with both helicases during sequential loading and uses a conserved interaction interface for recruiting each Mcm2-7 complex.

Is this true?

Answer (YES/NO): YES